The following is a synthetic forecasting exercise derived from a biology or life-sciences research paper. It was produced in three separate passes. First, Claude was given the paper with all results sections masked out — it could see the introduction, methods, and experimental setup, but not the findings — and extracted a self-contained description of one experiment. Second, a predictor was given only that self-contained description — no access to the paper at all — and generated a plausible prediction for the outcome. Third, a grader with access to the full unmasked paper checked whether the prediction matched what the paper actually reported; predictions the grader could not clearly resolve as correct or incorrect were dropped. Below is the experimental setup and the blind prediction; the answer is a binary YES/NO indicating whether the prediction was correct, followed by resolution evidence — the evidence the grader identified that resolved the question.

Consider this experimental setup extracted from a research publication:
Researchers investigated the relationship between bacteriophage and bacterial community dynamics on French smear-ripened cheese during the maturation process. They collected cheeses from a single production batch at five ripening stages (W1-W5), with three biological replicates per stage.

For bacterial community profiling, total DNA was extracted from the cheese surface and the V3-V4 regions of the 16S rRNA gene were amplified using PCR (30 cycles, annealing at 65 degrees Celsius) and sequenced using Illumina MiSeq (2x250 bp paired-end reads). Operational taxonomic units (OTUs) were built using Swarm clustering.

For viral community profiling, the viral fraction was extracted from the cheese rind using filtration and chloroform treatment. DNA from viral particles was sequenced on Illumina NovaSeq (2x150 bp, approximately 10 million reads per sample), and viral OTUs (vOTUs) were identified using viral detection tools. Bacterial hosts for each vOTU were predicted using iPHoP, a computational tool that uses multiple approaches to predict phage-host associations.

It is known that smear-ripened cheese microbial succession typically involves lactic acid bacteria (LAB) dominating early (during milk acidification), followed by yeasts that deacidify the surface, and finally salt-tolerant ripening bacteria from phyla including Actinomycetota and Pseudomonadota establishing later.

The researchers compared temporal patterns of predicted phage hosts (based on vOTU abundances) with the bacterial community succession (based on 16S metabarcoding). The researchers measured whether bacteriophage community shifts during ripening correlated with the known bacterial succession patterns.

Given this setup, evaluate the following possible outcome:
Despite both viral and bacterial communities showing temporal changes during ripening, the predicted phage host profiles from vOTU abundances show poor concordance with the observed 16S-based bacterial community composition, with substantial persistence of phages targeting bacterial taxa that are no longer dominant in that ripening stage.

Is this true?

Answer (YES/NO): NO